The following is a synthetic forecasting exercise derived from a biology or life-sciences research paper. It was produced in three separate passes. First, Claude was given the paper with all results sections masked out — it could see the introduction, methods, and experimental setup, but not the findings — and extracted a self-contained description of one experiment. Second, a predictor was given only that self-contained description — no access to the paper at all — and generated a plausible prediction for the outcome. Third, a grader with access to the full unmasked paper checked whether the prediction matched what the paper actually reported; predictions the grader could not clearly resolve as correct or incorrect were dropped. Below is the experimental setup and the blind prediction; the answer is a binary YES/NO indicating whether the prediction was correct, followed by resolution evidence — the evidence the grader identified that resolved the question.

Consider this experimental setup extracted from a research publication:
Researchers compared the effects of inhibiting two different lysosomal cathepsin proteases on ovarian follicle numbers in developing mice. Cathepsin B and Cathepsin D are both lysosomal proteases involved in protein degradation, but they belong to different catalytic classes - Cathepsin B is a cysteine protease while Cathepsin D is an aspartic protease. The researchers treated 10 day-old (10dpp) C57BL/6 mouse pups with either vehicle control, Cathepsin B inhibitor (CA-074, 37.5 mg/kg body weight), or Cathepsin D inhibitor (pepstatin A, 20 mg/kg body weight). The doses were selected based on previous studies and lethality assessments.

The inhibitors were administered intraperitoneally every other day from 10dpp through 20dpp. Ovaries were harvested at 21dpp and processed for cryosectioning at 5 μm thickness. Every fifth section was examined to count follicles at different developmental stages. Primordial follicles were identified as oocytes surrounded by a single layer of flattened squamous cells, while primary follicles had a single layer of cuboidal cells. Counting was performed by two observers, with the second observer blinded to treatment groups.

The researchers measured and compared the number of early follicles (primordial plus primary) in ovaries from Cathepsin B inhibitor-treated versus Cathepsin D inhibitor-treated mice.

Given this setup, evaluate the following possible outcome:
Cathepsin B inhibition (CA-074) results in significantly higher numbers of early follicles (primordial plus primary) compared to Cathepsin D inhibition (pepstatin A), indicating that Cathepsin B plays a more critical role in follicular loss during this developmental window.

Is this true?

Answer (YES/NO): YES